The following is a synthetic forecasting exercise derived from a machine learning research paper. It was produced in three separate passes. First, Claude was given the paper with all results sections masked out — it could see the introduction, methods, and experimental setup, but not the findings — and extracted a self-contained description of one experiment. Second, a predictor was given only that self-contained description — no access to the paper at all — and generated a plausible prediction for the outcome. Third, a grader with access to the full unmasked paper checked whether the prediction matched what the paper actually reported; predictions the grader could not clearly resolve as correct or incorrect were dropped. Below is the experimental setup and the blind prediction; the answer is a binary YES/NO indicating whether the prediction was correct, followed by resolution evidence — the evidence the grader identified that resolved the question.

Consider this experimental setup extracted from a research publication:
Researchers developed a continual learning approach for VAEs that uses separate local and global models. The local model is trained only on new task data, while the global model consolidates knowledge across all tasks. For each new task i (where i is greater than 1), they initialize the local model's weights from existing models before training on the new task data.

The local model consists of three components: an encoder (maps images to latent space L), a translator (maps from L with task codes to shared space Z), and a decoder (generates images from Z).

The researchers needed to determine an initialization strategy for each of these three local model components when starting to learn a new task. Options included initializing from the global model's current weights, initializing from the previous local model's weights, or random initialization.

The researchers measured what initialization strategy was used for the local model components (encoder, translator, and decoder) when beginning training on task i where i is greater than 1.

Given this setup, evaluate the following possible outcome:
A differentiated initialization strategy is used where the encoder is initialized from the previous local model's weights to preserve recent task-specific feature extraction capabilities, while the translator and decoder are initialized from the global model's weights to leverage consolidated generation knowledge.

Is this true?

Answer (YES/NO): YES